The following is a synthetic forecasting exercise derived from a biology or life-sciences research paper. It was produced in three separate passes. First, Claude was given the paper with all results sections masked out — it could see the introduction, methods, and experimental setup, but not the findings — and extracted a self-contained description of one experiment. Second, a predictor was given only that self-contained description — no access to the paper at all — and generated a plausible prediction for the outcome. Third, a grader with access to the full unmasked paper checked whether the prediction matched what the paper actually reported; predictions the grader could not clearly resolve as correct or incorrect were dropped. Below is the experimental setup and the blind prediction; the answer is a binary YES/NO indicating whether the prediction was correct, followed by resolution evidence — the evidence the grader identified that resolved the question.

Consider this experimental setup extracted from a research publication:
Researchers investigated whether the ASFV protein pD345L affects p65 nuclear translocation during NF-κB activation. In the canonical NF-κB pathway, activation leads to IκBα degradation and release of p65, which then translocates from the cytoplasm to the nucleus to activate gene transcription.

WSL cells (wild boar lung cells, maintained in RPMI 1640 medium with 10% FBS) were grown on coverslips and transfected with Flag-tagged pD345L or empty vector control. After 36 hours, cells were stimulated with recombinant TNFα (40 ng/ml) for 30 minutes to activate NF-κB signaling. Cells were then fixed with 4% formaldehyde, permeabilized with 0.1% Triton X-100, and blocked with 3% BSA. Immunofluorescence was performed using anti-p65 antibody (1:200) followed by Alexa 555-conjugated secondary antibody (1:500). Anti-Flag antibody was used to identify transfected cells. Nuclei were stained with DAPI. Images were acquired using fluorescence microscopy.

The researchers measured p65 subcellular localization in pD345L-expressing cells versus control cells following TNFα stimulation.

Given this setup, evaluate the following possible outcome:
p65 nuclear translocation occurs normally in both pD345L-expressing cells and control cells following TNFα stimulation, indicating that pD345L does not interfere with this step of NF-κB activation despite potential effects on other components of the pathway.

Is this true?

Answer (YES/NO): NO